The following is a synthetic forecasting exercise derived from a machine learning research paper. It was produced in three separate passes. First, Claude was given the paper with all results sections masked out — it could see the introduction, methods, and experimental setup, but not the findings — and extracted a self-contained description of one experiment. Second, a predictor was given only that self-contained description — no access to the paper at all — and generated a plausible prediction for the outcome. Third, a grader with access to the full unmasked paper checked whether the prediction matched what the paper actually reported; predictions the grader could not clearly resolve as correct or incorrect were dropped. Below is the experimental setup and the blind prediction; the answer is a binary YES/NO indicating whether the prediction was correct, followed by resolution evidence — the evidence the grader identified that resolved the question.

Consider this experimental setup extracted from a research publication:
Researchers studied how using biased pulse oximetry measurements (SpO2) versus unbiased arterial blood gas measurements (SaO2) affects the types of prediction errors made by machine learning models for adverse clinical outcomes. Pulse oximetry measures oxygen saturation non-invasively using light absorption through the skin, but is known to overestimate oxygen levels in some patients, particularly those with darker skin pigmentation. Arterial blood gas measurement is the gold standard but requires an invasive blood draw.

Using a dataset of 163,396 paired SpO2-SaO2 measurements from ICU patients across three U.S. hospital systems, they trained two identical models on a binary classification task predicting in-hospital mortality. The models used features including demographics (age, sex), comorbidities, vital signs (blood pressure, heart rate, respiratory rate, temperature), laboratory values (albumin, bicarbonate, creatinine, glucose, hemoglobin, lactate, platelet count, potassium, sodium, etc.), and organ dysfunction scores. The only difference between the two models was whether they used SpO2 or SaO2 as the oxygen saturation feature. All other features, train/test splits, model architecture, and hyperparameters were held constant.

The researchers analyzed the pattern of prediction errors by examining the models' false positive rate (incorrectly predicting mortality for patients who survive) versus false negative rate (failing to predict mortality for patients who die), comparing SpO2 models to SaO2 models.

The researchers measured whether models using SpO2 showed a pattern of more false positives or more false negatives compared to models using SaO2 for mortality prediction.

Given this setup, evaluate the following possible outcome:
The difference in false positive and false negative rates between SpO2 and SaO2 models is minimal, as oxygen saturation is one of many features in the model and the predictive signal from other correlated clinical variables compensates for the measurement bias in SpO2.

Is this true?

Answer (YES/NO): NO